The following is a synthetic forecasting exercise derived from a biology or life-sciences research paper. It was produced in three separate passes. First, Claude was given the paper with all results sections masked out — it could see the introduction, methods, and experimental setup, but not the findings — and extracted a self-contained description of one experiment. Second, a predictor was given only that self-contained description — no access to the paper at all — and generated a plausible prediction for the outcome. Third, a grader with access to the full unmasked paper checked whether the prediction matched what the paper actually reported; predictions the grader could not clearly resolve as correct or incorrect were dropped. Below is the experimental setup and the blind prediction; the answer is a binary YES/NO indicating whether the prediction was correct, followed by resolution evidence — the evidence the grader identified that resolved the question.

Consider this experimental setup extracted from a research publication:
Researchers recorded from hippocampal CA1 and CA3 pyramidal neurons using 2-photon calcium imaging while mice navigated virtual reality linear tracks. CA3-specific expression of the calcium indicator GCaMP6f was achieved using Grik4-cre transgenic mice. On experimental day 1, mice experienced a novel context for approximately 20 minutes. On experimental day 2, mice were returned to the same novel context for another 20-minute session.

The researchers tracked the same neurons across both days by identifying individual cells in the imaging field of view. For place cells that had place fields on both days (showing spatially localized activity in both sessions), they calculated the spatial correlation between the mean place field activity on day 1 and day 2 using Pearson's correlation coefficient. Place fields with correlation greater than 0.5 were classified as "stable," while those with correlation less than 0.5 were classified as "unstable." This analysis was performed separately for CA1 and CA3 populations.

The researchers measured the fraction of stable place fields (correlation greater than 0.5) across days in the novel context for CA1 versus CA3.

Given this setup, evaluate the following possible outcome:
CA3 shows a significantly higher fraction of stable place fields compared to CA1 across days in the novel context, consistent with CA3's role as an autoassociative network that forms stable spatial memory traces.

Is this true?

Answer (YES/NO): YES